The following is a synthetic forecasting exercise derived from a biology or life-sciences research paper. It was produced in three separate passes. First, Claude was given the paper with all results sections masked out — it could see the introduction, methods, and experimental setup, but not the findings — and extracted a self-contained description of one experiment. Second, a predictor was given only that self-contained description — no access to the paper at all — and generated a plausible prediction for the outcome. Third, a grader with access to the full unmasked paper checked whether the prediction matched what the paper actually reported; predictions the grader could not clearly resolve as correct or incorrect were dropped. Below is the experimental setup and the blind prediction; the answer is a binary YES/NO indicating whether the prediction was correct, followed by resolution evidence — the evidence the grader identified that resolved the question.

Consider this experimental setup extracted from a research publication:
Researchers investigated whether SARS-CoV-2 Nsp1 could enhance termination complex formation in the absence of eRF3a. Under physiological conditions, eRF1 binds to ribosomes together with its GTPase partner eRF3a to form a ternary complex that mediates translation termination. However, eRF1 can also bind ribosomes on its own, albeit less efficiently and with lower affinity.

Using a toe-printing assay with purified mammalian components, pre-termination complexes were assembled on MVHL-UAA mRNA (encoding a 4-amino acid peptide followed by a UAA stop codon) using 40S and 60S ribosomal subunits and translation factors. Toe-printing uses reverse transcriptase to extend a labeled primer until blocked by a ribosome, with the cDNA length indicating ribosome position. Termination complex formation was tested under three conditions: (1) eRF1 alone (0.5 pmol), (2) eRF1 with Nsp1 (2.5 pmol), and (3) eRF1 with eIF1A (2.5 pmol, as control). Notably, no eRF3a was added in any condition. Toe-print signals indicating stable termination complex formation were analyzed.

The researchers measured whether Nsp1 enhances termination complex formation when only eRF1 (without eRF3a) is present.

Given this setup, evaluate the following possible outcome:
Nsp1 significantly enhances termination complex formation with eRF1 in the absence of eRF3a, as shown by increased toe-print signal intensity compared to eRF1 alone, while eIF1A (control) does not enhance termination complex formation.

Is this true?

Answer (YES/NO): YES